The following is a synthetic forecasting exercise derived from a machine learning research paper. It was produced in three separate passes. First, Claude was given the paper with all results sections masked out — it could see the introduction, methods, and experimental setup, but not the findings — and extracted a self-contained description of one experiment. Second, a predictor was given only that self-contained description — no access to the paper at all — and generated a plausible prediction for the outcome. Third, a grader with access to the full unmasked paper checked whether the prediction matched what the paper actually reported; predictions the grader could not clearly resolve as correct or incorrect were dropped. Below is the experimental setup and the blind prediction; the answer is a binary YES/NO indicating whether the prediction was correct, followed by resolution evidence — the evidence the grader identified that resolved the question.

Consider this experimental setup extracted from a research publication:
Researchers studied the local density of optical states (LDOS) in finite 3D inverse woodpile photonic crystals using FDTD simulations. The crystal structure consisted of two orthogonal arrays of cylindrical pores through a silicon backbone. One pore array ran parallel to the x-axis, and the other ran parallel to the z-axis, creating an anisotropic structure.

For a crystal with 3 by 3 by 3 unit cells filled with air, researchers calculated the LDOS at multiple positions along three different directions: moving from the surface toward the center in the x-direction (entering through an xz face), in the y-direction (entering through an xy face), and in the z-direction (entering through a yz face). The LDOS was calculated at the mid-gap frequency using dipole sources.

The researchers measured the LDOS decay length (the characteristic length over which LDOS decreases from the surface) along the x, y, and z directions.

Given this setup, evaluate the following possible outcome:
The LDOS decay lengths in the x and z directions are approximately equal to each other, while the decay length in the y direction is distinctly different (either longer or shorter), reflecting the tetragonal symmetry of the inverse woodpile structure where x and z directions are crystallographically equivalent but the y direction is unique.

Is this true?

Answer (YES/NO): YES